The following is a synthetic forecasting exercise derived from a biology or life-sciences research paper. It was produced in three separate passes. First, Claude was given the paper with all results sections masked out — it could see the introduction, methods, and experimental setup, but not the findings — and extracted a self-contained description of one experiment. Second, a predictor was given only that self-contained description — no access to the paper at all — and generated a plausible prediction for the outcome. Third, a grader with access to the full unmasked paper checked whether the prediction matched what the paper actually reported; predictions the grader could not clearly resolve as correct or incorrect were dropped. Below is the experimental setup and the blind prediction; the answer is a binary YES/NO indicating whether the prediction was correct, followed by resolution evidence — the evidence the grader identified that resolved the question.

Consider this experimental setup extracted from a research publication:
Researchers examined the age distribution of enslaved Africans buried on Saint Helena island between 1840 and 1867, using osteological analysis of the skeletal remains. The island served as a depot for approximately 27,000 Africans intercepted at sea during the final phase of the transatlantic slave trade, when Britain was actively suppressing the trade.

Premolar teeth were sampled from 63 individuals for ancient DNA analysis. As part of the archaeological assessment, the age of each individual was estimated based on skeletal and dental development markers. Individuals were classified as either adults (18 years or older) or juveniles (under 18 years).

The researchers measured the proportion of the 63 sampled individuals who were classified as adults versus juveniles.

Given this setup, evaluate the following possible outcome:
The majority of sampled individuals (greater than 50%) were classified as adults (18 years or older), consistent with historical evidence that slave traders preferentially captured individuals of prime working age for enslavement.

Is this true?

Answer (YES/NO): YES